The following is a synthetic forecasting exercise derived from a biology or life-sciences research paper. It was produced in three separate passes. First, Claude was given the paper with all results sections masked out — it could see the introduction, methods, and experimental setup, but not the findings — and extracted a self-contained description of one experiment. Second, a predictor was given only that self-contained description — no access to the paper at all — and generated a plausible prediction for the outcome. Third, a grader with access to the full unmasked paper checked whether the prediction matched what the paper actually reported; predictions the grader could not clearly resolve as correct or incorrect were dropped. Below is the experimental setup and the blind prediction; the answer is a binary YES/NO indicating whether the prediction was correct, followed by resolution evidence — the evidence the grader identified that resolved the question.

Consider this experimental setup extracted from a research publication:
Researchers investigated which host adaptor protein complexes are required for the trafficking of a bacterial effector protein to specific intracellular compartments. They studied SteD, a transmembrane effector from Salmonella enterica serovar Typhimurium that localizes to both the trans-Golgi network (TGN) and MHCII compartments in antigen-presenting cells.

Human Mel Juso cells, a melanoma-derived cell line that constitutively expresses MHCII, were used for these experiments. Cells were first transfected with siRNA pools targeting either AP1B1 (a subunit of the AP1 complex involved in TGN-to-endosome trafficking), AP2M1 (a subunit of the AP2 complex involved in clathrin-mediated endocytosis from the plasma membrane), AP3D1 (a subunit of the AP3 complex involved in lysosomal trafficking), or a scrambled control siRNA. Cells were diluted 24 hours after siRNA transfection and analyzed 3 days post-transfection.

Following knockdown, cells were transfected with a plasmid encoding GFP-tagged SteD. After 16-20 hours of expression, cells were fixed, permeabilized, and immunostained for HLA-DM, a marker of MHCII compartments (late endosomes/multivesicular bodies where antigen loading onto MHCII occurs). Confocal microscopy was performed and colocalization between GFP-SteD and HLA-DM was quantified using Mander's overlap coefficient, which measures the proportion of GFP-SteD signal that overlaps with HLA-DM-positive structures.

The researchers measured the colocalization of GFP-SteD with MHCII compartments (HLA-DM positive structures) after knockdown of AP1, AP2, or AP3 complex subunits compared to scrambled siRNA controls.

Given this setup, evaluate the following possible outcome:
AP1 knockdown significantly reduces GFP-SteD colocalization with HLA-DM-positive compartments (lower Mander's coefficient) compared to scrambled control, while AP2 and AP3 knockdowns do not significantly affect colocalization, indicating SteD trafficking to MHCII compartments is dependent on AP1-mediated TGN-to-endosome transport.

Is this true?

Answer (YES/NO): YES